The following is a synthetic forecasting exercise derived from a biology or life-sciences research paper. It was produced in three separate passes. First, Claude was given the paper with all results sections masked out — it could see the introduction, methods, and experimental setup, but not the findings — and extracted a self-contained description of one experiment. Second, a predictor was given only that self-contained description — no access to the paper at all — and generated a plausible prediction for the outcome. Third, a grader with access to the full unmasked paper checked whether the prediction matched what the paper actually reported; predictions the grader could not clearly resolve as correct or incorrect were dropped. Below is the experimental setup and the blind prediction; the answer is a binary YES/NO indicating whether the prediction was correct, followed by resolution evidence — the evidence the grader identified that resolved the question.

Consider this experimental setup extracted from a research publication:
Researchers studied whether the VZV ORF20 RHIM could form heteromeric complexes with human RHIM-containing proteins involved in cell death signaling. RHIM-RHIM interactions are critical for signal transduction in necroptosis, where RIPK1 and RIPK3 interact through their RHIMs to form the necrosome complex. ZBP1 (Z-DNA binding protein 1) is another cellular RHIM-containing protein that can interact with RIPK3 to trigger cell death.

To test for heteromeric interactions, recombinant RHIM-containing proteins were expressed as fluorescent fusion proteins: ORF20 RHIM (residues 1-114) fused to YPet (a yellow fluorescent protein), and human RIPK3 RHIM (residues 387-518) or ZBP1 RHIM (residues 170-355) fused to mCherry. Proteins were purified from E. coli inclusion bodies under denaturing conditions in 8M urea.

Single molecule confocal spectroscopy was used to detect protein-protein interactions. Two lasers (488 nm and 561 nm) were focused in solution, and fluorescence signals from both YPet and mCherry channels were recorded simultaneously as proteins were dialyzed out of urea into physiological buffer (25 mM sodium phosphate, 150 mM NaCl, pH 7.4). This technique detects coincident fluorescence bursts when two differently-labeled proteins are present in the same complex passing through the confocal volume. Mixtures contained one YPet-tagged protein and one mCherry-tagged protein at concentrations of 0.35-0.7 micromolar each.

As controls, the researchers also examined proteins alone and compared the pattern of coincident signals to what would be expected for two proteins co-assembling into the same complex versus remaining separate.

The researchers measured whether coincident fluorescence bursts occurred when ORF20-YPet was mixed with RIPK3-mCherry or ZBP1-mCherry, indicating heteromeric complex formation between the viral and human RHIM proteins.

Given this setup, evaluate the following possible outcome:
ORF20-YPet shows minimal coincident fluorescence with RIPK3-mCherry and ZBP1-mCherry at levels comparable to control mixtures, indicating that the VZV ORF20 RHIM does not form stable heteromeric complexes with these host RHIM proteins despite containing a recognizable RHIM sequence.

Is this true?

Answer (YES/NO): NO